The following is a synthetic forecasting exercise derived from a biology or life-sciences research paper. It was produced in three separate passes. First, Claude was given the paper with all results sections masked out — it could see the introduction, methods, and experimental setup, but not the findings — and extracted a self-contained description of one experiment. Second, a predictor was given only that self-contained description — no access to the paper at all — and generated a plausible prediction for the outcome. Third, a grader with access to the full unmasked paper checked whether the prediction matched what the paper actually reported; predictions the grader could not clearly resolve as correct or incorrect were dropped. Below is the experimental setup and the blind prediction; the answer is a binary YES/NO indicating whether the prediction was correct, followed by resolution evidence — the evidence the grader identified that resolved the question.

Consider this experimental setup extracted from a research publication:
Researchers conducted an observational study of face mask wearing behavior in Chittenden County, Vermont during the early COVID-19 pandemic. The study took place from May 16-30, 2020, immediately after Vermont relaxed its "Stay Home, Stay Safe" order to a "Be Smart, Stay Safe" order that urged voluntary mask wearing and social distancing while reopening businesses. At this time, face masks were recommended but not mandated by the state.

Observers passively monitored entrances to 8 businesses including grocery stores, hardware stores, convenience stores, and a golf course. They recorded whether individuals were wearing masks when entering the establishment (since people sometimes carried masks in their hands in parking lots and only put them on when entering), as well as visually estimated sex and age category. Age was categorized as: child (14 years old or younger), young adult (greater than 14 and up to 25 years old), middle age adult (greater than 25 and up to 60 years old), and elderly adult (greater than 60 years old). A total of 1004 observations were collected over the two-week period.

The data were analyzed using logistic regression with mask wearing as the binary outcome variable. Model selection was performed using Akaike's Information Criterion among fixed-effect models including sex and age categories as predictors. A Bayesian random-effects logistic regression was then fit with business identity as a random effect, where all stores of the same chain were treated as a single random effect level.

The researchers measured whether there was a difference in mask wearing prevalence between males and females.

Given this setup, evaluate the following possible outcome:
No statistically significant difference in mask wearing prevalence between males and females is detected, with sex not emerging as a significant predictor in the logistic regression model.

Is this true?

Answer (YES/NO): NO